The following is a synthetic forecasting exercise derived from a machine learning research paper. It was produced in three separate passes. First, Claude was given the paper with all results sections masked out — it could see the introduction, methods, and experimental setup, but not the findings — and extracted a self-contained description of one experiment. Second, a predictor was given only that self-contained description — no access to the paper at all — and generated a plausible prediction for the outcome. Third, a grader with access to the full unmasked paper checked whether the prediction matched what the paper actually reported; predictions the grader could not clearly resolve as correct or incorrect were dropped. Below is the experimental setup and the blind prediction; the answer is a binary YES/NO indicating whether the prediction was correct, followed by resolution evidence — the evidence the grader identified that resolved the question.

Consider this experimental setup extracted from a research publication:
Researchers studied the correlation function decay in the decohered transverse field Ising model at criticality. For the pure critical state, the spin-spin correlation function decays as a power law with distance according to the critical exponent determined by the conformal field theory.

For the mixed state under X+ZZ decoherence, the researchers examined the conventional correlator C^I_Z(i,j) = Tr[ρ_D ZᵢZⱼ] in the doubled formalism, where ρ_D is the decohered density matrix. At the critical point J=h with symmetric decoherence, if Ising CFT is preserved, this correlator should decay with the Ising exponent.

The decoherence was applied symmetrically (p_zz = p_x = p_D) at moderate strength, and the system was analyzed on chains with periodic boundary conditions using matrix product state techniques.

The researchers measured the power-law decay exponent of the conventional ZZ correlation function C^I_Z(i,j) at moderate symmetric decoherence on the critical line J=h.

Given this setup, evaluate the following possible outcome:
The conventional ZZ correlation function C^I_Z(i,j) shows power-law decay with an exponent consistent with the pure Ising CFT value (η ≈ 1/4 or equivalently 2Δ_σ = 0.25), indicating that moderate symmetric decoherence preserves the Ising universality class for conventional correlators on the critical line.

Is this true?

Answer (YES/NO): YES